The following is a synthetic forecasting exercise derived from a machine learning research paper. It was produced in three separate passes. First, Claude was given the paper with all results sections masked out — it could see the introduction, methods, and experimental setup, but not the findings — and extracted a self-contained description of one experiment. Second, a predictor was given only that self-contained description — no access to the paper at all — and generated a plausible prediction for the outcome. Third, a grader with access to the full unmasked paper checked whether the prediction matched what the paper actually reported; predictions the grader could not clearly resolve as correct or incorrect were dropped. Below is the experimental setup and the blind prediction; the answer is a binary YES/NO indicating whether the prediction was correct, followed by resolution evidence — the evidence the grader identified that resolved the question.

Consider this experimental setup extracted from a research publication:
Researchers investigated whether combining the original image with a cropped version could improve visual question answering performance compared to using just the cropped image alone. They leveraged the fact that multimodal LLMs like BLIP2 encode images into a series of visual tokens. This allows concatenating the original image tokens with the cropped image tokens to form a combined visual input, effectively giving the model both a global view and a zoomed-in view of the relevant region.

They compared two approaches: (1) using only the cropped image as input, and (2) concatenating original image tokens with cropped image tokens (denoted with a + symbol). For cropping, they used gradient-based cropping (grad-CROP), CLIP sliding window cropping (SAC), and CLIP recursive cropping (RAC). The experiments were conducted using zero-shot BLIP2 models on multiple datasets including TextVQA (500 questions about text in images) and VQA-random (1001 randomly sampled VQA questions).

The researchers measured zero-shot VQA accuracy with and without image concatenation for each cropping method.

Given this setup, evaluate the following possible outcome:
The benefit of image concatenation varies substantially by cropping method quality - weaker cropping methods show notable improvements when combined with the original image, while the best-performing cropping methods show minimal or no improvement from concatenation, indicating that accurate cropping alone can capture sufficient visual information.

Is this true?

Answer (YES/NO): NO